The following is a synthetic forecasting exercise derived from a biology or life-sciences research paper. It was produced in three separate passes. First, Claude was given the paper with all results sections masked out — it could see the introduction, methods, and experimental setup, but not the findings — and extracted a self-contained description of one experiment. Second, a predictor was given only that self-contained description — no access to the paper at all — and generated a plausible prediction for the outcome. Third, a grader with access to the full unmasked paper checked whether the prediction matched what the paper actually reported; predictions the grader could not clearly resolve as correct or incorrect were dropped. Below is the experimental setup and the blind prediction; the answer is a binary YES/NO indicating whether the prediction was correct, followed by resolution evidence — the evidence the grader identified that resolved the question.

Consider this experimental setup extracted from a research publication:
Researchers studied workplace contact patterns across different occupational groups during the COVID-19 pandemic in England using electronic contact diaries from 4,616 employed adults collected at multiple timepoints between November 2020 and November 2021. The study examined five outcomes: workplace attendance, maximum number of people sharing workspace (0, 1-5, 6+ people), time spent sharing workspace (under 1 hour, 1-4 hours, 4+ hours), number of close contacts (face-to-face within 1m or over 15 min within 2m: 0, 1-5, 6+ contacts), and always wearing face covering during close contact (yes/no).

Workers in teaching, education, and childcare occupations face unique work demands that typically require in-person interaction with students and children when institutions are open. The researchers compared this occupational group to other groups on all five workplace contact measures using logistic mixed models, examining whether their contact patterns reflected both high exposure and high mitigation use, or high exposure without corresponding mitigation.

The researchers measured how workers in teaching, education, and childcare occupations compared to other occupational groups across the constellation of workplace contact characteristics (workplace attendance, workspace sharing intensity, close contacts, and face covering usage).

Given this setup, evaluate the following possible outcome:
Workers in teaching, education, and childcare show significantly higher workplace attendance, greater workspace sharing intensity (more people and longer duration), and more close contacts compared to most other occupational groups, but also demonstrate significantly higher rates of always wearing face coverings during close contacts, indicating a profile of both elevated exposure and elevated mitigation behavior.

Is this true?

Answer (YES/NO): NO